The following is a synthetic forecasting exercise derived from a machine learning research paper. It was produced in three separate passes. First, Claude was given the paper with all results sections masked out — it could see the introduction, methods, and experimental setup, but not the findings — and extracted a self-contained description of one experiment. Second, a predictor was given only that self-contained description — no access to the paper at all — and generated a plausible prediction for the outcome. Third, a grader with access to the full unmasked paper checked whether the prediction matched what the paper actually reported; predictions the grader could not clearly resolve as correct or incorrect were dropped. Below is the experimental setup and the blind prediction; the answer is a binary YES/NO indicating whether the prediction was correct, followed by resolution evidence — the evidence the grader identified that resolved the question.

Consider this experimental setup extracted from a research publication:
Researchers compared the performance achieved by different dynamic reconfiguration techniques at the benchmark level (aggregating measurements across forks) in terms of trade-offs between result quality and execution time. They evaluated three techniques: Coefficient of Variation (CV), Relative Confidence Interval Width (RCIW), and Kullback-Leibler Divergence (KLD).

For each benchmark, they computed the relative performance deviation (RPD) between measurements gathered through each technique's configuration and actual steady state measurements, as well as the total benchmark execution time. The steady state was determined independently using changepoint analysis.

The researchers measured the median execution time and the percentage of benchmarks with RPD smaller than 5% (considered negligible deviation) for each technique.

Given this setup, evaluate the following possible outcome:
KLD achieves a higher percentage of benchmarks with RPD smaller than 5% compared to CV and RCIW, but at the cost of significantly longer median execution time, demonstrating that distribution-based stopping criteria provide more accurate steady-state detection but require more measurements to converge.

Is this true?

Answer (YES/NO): NO